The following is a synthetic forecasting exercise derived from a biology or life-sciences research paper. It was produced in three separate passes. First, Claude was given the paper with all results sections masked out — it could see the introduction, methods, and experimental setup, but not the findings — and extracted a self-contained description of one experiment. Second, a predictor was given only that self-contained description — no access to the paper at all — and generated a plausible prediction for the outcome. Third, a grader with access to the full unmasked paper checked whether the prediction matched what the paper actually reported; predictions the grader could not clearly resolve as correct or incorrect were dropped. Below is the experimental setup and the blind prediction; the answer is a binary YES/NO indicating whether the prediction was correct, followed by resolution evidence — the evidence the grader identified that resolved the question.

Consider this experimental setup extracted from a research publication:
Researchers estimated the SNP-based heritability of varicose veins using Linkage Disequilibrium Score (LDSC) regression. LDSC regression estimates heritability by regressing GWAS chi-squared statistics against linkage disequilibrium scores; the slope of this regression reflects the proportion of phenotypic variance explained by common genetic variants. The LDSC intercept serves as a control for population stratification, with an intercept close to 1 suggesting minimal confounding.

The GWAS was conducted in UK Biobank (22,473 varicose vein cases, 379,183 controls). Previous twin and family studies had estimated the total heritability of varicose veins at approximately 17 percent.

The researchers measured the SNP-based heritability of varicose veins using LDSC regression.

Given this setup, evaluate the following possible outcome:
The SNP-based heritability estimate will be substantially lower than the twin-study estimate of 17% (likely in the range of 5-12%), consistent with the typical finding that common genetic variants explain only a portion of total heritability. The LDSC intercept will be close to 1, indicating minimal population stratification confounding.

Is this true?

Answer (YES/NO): YES